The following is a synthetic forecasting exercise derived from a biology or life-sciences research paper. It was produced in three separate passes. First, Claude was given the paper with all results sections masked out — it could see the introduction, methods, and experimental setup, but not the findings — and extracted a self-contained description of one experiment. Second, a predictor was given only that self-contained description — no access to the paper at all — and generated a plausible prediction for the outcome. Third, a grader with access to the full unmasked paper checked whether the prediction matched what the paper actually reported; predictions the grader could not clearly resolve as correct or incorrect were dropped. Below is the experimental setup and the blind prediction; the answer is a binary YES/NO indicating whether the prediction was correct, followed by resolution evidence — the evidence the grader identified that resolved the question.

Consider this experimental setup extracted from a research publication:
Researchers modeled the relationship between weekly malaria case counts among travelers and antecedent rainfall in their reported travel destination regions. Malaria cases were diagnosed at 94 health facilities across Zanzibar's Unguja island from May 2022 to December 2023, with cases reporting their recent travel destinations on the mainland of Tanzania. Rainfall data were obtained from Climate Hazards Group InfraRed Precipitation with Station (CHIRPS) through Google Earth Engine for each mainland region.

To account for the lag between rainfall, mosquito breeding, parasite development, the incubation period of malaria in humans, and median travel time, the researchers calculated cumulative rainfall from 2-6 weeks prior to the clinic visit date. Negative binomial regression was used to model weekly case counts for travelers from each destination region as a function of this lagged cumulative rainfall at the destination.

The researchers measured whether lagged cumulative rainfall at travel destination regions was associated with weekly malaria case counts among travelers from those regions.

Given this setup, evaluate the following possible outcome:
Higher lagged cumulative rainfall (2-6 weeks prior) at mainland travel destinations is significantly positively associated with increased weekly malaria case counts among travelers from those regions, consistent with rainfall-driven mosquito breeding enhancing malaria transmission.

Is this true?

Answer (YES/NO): YES